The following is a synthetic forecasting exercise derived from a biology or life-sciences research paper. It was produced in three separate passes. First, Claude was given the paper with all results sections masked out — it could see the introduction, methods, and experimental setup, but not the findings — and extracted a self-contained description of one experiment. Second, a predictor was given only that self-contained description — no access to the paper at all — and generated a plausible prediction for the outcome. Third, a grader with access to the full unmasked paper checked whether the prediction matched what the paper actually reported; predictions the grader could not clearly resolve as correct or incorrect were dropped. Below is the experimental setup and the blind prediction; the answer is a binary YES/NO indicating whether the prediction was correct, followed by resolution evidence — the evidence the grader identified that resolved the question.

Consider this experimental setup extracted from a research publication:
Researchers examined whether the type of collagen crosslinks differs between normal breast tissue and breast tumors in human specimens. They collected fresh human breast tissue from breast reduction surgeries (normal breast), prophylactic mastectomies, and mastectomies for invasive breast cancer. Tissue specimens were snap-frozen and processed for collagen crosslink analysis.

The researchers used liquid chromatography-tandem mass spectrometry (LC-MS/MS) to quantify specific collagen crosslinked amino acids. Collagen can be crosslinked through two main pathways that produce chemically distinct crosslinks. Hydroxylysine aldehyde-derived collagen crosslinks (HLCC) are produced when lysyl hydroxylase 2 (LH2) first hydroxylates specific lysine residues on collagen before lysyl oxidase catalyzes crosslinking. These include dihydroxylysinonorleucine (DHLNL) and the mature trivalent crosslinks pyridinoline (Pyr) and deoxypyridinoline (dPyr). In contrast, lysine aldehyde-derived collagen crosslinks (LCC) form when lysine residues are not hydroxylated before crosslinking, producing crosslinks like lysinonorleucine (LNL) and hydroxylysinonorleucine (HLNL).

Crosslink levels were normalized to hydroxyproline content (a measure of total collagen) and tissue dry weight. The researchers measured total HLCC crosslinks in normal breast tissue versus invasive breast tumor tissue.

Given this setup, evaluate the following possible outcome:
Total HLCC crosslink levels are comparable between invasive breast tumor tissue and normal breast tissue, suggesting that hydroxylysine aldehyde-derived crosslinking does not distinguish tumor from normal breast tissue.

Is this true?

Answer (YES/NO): NO